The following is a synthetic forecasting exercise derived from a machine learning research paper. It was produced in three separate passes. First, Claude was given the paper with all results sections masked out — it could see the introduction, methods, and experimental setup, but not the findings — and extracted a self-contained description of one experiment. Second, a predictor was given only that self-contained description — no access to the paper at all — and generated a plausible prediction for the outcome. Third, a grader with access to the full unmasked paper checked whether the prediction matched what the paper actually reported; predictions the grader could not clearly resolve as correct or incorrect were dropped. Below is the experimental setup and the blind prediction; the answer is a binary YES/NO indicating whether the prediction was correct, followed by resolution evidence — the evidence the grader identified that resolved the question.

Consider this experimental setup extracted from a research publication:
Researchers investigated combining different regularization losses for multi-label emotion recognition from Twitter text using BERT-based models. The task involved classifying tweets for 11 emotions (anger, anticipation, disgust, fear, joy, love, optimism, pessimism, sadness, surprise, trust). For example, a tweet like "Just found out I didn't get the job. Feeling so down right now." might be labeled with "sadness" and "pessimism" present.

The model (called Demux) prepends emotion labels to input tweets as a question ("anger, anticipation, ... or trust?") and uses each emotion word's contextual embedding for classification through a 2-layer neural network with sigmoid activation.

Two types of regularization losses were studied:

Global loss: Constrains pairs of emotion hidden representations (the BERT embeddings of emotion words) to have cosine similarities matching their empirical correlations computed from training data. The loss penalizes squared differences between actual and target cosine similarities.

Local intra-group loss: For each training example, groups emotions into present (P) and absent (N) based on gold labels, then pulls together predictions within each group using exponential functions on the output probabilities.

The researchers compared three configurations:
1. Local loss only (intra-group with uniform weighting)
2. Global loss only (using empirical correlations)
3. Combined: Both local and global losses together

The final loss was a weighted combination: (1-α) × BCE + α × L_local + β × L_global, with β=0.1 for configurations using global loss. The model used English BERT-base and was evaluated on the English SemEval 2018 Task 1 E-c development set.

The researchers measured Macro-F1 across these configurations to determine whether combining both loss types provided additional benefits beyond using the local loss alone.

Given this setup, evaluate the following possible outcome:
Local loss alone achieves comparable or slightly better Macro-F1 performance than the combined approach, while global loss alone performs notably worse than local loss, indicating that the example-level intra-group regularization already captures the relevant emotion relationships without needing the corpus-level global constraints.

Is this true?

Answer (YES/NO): YES